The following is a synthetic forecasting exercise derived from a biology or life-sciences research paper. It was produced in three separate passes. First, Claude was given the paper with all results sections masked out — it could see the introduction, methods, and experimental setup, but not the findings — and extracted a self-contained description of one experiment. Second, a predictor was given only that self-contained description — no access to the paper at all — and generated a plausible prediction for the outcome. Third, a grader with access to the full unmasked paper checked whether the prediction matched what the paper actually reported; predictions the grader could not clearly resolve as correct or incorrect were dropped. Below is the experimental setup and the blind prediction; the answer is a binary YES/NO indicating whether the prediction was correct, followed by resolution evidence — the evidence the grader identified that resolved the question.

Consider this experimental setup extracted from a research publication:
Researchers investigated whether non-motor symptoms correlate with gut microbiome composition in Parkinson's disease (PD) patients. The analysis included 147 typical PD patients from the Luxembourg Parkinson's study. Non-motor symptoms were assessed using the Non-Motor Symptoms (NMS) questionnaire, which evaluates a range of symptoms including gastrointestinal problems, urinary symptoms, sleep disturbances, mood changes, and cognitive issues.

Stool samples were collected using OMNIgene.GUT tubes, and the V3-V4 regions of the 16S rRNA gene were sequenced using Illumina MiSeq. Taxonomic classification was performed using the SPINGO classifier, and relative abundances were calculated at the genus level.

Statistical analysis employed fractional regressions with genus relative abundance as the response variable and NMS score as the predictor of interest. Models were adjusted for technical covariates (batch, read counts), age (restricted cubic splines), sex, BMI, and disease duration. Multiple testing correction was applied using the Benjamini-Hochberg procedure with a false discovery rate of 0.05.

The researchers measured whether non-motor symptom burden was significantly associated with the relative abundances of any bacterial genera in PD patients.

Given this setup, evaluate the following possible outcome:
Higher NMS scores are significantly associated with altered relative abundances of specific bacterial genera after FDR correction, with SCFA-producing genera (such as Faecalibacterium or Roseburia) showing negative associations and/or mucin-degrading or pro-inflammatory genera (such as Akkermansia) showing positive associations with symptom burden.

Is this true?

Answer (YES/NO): NO